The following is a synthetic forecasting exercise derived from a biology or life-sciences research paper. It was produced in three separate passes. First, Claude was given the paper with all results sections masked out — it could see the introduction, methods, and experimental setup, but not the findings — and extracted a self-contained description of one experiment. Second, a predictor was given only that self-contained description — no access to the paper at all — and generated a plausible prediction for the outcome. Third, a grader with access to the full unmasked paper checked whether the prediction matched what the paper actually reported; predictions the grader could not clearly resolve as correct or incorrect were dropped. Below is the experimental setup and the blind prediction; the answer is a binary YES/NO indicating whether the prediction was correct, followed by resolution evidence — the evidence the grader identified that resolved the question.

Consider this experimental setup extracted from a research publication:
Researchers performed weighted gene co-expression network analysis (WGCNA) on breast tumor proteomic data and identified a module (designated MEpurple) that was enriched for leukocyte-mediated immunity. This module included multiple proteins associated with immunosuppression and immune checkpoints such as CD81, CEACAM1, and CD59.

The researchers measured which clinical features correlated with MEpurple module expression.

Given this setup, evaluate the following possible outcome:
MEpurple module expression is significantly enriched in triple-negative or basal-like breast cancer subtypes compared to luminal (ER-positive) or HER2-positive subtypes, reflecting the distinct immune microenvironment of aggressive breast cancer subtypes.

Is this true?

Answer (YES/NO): YES